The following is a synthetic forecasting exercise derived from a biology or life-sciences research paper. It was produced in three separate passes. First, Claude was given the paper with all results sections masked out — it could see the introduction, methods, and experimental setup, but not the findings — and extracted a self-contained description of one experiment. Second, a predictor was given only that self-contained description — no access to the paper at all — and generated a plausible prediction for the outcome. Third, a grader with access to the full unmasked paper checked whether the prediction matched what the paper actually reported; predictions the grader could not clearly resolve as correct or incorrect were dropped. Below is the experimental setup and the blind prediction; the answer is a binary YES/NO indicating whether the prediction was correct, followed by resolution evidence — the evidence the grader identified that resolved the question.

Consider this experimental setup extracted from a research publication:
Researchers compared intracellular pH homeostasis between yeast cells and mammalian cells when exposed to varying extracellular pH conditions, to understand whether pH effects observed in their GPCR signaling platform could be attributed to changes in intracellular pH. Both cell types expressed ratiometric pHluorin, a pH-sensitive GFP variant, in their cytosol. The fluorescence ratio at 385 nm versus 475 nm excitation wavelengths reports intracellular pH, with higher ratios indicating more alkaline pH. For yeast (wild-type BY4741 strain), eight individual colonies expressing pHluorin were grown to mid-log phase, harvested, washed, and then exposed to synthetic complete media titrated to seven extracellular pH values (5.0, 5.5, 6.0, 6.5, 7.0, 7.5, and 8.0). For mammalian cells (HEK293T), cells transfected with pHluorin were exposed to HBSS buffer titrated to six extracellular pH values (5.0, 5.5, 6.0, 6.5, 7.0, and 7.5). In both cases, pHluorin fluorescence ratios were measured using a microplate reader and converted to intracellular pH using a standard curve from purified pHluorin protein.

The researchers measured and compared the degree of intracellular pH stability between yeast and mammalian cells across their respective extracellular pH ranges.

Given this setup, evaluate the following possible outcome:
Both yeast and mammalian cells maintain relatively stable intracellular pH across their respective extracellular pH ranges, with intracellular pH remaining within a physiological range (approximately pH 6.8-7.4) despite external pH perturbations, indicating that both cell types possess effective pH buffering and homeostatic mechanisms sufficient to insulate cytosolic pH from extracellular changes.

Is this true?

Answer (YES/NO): NO